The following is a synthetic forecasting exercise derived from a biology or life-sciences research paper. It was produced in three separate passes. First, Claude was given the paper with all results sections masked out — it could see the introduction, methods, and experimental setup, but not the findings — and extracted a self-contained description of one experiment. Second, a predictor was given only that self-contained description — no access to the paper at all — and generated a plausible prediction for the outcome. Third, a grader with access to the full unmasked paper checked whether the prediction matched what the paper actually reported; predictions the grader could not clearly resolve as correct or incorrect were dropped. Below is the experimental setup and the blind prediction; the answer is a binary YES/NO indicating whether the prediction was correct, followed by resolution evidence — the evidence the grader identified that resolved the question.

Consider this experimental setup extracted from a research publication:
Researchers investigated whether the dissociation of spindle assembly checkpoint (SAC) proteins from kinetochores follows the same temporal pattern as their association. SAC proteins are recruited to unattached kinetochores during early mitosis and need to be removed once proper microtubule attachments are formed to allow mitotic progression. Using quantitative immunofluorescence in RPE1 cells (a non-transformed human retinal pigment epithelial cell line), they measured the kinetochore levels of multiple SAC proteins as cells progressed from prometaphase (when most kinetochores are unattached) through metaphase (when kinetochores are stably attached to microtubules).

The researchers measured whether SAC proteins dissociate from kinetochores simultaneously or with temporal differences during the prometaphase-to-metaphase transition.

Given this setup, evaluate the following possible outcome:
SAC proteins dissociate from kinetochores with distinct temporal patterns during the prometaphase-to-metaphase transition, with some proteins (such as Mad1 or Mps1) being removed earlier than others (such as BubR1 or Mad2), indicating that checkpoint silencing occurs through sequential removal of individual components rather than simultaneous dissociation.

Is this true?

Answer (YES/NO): NO